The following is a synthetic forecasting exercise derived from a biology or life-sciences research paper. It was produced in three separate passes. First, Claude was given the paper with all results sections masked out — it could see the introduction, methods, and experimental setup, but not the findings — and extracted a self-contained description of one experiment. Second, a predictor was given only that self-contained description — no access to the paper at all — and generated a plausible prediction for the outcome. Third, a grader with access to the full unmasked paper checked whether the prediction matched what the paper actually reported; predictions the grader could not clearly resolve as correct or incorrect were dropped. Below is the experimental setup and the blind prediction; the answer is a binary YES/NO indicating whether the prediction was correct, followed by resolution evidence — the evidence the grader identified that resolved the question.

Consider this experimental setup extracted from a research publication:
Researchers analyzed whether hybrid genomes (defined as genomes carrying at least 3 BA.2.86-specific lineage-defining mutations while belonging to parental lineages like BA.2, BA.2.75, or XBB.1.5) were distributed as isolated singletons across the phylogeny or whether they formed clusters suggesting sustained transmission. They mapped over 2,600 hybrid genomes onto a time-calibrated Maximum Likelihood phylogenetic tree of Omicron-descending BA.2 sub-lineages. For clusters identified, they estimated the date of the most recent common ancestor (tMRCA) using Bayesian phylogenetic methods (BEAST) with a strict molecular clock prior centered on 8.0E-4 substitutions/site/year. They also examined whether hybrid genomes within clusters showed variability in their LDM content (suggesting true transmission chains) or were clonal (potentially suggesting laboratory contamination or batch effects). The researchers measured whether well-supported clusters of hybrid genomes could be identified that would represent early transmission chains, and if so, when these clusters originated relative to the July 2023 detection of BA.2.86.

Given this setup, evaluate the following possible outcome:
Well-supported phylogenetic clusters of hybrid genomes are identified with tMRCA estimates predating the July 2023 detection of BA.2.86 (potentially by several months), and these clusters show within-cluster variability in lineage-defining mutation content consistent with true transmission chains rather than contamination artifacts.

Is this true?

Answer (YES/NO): YES